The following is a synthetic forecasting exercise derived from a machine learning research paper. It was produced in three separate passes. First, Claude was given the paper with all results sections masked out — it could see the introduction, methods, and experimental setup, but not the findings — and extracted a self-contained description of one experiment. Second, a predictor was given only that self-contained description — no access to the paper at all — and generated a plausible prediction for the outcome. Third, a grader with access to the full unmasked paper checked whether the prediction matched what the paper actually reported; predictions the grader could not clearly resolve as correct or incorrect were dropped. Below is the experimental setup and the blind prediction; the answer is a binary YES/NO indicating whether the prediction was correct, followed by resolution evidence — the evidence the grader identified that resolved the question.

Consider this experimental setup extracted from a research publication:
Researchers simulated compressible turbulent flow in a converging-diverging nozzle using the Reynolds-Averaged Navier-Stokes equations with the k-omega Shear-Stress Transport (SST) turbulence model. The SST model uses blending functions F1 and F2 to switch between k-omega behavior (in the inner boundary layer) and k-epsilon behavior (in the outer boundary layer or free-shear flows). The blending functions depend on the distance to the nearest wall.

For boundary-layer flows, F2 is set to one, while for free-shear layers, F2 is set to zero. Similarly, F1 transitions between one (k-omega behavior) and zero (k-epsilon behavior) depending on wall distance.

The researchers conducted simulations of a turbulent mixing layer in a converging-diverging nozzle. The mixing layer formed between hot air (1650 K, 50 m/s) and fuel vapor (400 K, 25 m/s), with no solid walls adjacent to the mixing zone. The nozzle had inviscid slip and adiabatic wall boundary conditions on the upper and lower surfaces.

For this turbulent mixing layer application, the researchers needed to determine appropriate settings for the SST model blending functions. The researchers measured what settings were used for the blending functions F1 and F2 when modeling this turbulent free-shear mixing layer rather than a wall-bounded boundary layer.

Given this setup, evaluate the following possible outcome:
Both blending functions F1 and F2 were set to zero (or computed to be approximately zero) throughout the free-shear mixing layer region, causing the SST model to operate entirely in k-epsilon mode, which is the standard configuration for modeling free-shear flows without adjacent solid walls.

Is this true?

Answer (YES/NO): YES